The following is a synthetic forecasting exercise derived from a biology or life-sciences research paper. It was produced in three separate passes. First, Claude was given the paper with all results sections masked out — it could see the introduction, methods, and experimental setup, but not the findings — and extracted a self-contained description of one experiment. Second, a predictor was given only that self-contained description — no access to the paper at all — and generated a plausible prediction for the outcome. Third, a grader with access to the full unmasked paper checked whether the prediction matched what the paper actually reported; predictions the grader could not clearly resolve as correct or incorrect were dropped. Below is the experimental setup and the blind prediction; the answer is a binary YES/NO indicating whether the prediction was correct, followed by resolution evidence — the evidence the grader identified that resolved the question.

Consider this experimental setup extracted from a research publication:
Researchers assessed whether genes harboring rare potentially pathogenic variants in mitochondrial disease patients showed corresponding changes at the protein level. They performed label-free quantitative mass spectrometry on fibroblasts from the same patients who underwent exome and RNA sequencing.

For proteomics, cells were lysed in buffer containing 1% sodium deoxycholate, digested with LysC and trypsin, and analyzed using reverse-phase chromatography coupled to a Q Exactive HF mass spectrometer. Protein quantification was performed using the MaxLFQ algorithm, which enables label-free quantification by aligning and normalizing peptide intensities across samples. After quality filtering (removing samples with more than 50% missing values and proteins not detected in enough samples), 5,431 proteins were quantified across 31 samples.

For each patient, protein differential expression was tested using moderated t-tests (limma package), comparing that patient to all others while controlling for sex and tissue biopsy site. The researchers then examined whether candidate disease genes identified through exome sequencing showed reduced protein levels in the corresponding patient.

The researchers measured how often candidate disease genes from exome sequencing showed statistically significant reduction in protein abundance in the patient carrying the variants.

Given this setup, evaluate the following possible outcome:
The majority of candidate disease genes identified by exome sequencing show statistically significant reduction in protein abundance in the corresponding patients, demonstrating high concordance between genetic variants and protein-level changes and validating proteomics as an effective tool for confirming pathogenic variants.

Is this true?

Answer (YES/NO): NO